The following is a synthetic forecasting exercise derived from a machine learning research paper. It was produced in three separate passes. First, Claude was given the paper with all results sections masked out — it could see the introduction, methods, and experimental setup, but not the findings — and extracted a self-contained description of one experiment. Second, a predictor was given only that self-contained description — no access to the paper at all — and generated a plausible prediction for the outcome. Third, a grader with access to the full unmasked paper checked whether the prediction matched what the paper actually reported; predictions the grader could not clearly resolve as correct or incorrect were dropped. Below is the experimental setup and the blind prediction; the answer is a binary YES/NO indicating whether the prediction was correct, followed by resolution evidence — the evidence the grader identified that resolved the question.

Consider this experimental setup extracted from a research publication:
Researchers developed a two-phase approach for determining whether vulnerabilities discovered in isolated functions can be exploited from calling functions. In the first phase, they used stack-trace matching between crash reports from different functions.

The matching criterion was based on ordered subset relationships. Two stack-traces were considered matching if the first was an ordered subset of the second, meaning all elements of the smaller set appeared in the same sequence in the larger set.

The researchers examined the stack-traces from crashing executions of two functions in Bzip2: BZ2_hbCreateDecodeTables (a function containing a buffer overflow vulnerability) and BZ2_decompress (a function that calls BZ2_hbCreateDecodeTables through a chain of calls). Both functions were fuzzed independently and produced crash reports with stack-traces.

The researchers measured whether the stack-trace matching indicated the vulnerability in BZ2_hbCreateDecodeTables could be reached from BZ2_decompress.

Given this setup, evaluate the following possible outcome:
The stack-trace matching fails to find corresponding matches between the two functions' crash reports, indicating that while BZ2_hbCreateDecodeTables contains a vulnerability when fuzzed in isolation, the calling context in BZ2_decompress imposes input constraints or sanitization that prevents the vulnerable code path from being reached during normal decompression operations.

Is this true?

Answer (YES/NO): NO